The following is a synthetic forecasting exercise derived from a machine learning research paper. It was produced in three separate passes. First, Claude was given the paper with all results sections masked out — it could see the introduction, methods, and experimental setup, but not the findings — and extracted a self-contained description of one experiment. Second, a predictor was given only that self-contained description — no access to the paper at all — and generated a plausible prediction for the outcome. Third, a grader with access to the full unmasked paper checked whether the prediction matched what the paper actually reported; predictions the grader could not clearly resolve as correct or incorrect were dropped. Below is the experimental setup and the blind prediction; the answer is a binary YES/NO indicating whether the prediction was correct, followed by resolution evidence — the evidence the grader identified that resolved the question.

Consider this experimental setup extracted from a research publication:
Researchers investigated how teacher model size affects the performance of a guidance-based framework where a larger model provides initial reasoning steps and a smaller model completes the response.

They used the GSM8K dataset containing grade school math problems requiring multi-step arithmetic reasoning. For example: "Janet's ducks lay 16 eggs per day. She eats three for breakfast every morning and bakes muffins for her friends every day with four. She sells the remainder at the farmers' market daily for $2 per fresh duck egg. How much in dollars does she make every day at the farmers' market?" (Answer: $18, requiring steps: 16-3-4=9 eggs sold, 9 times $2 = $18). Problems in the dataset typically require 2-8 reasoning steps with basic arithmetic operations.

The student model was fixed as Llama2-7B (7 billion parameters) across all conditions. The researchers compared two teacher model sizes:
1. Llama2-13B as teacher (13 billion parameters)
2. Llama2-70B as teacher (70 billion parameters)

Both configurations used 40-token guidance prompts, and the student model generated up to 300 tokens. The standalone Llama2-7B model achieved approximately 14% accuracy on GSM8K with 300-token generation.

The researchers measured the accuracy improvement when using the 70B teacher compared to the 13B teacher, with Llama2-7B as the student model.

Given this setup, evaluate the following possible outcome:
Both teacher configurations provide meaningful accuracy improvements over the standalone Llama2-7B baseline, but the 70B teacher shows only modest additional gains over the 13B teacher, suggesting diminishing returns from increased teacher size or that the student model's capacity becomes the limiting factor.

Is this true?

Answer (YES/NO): NO